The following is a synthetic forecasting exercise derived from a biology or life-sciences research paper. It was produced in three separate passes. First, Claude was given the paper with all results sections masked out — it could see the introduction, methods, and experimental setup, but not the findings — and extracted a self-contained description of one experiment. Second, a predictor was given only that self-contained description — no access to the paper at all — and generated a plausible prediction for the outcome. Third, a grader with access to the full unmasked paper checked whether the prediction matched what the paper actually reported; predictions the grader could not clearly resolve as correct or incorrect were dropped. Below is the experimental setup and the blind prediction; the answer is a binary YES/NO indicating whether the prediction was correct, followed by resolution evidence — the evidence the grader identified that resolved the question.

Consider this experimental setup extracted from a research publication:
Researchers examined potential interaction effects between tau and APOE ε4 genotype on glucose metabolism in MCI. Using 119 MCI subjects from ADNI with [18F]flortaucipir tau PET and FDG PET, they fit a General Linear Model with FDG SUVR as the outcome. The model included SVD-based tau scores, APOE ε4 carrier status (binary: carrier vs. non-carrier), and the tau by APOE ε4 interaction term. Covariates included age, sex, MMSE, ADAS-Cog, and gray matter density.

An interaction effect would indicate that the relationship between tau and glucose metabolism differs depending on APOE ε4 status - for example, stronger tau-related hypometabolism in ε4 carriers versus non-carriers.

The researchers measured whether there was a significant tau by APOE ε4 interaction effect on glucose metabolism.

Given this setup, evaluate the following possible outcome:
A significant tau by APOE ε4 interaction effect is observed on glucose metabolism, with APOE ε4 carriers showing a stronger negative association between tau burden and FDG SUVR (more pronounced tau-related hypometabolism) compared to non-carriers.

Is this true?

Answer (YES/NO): NO